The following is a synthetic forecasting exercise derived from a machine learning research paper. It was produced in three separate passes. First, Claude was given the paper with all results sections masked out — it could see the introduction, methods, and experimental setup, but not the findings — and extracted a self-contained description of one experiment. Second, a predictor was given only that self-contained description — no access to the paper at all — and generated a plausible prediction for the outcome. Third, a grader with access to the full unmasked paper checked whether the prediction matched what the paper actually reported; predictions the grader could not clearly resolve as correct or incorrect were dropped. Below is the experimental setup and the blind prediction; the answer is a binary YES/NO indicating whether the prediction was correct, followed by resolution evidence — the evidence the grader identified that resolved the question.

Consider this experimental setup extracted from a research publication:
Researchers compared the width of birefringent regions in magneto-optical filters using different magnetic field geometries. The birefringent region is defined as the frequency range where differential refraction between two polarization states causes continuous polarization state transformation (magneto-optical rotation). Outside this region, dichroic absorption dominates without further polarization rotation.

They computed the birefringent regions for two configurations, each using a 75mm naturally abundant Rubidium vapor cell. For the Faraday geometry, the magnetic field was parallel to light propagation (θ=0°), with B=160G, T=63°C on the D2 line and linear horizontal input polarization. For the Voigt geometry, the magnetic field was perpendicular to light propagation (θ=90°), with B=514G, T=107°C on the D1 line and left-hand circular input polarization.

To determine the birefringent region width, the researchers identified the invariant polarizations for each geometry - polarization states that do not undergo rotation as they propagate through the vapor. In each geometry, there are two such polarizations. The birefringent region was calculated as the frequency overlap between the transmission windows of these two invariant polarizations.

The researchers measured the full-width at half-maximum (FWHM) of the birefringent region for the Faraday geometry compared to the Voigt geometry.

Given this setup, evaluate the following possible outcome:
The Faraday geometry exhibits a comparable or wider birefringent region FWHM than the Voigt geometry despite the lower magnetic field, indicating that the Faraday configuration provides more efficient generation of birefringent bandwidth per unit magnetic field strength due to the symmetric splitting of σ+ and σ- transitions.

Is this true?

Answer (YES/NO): YES